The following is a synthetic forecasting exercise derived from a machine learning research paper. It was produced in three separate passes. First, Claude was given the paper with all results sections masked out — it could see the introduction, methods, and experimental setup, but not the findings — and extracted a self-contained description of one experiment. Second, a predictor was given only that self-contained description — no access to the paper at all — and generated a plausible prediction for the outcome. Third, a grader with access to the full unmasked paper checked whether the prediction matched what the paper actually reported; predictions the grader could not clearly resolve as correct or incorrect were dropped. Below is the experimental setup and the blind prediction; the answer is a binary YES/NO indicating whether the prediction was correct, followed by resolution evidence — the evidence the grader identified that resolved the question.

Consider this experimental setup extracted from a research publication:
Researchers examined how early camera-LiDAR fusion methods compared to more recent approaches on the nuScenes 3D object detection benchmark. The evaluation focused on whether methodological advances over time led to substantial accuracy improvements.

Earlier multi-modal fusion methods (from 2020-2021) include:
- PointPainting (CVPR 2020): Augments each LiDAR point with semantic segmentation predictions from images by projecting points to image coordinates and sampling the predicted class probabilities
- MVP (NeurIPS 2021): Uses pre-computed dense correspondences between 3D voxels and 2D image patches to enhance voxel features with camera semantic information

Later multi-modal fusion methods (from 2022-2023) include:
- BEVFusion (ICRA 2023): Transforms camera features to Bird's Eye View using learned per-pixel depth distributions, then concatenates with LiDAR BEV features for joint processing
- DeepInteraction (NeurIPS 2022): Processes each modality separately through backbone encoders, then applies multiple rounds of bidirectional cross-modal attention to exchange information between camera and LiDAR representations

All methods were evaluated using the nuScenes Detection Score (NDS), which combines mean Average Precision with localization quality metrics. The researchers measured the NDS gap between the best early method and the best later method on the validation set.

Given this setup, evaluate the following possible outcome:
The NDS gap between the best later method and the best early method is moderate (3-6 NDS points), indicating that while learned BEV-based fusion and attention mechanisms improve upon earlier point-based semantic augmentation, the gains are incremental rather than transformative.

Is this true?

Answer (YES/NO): NO